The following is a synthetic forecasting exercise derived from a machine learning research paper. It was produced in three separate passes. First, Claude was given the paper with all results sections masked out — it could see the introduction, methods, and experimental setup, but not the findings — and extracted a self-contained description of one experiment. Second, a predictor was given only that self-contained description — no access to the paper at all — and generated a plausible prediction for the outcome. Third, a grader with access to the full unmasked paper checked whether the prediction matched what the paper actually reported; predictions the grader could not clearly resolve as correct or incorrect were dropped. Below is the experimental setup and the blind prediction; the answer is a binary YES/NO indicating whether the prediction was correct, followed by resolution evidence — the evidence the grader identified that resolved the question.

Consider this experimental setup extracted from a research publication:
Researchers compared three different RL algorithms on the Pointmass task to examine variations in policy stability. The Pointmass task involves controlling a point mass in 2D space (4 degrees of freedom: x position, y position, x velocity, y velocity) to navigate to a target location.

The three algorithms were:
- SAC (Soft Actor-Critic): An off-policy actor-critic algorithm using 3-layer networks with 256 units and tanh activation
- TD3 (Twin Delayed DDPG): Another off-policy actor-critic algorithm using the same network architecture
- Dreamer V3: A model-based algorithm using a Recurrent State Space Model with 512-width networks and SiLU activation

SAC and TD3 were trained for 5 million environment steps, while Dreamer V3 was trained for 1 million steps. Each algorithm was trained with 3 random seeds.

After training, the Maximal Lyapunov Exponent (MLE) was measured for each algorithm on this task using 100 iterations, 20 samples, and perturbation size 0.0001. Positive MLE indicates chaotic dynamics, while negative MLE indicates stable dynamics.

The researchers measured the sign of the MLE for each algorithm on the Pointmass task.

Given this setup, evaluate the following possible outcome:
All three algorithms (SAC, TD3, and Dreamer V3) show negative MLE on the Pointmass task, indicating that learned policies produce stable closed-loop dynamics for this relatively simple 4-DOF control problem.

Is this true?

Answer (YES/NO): NO